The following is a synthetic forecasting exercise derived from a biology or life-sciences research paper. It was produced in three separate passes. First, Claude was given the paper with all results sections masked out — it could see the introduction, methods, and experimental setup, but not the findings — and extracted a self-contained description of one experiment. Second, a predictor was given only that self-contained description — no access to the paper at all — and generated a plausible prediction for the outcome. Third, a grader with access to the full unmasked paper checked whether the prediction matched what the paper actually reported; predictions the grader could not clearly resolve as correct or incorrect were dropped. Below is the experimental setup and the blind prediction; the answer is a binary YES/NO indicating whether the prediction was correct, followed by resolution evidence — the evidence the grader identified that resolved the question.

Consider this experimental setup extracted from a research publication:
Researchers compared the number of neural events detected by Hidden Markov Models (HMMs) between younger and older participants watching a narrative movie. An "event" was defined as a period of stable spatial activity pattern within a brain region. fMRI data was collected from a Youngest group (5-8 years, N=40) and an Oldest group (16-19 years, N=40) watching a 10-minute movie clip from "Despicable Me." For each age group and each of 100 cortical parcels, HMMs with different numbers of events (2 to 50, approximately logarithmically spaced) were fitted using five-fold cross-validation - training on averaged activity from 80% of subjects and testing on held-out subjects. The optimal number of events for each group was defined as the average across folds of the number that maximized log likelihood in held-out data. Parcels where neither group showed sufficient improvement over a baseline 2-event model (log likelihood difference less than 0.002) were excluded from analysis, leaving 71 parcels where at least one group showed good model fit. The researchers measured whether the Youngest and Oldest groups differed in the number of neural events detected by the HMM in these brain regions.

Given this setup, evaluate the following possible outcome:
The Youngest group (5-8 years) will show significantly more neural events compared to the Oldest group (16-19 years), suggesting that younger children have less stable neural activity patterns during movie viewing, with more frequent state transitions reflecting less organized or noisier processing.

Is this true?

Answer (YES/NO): NO